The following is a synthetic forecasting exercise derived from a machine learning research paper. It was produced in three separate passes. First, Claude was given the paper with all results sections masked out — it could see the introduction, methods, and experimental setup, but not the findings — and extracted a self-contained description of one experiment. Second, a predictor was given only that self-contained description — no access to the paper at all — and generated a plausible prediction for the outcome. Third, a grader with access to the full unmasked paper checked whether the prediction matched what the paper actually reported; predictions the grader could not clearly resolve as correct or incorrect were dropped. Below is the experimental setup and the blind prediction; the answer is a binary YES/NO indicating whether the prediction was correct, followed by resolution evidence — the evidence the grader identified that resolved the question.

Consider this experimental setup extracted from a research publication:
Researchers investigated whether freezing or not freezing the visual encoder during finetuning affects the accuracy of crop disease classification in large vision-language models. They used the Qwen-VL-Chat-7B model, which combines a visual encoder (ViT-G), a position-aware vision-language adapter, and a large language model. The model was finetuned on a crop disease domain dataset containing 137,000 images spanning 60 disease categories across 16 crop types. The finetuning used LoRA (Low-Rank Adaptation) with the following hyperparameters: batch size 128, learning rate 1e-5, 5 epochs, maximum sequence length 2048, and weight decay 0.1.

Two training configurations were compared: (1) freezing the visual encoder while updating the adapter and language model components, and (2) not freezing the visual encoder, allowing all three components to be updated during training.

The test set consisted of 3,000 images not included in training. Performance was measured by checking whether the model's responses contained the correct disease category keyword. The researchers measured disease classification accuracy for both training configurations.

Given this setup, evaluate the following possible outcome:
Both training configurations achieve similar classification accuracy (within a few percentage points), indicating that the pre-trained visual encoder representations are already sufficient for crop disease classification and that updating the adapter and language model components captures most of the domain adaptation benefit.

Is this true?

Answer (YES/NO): NO